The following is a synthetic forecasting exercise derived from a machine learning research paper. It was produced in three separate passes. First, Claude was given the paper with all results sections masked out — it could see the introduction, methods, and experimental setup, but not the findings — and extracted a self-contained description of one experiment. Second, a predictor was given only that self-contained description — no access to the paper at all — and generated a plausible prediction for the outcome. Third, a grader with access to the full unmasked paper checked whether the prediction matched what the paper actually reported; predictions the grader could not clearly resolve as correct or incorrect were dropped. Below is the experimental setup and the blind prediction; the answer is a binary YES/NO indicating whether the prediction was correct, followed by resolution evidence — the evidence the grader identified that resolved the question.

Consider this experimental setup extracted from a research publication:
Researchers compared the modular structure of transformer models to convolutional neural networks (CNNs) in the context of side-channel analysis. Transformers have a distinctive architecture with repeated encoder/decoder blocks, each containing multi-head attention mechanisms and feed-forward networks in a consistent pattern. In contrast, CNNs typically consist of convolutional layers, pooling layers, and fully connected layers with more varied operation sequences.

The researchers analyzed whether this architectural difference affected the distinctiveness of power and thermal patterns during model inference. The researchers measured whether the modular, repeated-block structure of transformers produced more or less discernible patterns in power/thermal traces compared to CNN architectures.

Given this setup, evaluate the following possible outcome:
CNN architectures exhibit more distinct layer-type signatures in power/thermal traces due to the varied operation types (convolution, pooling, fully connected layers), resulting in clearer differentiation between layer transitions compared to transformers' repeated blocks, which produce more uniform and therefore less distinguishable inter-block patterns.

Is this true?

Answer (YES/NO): NO